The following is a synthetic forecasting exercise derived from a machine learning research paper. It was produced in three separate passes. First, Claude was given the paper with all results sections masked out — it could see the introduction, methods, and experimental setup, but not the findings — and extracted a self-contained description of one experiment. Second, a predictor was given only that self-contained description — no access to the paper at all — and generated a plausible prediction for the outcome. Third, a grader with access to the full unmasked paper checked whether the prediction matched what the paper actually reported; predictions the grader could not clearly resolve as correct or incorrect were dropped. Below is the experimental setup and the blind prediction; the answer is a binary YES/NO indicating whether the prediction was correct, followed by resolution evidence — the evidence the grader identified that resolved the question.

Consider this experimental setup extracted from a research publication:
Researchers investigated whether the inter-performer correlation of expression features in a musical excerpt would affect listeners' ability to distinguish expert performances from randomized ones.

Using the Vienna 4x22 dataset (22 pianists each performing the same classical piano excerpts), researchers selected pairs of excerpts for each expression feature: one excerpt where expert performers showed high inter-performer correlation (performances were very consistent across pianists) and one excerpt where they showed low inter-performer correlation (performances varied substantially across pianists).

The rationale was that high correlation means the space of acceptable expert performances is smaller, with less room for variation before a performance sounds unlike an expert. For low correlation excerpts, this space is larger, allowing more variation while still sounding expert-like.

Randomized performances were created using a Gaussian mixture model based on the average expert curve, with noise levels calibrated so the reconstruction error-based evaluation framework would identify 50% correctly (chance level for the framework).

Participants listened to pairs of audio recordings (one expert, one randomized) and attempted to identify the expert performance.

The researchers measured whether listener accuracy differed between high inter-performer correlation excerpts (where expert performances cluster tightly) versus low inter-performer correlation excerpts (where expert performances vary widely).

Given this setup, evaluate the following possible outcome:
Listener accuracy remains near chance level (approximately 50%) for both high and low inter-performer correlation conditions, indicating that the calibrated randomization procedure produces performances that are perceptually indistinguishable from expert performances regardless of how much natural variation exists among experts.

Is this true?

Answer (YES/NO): NO